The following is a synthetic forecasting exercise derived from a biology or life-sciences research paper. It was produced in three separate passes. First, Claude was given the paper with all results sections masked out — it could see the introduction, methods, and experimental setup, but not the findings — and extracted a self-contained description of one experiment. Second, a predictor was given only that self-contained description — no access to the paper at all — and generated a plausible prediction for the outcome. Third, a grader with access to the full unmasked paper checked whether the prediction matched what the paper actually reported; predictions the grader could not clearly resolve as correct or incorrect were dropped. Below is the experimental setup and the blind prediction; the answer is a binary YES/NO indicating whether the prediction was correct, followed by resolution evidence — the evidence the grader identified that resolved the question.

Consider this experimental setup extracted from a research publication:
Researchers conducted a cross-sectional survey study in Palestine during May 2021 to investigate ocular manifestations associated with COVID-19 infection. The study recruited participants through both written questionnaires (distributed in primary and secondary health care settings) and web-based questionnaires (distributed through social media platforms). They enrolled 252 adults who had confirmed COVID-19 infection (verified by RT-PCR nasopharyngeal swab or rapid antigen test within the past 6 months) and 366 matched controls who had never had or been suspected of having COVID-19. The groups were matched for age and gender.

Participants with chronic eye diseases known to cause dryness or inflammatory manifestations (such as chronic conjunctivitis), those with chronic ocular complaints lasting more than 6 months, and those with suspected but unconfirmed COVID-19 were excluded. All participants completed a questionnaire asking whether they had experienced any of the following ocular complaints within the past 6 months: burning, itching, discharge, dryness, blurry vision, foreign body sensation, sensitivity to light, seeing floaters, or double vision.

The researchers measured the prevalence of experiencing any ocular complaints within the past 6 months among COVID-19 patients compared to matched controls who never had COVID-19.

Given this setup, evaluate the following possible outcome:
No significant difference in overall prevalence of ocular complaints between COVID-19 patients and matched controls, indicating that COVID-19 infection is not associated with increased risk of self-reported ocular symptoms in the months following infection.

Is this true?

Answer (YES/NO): NO